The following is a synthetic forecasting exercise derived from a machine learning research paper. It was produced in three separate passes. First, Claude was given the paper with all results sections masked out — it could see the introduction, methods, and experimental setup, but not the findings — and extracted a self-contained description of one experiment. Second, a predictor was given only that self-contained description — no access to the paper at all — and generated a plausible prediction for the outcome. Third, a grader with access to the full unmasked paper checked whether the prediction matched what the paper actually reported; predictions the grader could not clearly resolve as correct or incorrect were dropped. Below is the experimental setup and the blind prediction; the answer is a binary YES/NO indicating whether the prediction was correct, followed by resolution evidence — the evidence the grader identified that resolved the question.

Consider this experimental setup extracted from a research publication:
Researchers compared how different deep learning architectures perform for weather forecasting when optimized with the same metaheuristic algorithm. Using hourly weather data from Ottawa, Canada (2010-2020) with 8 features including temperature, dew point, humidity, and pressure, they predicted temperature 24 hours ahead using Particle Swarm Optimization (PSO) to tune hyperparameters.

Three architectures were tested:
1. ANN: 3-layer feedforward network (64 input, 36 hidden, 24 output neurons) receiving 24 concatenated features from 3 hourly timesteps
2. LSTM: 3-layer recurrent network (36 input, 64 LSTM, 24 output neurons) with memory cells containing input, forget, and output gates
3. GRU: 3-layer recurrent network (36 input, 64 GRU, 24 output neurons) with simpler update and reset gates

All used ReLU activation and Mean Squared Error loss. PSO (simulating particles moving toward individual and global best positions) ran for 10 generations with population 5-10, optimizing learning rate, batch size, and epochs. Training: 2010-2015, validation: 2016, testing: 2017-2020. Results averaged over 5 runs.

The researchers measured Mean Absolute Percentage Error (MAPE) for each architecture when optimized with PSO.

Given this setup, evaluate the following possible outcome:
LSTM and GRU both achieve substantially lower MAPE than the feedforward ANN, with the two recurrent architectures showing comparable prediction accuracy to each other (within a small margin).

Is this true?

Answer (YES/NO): NO